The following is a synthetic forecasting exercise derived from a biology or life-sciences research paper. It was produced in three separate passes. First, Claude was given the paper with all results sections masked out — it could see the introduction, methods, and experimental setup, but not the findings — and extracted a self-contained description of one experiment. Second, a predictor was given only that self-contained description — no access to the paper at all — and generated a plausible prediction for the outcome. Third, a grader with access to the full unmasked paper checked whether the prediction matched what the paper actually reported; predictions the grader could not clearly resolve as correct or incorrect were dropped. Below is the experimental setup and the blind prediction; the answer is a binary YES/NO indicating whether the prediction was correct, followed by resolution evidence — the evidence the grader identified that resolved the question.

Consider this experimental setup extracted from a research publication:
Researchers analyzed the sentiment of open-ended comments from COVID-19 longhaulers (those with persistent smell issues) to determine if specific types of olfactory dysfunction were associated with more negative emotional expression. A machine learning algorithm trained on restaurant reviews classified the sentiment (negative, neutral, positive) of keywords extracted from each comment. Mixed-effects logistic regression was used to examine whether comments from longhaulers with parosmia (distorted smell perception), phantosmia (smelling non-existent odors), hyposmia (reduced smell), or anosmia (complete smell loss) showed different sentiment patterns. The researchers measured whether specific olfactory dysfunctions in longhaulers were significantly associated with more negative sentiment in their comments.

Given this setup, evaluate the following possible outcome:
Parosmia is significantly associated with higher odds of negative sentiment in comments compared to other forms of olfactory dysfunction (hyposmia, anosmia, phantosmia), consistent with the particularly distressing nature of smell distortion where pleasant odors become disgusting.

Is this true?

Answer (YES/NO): NO